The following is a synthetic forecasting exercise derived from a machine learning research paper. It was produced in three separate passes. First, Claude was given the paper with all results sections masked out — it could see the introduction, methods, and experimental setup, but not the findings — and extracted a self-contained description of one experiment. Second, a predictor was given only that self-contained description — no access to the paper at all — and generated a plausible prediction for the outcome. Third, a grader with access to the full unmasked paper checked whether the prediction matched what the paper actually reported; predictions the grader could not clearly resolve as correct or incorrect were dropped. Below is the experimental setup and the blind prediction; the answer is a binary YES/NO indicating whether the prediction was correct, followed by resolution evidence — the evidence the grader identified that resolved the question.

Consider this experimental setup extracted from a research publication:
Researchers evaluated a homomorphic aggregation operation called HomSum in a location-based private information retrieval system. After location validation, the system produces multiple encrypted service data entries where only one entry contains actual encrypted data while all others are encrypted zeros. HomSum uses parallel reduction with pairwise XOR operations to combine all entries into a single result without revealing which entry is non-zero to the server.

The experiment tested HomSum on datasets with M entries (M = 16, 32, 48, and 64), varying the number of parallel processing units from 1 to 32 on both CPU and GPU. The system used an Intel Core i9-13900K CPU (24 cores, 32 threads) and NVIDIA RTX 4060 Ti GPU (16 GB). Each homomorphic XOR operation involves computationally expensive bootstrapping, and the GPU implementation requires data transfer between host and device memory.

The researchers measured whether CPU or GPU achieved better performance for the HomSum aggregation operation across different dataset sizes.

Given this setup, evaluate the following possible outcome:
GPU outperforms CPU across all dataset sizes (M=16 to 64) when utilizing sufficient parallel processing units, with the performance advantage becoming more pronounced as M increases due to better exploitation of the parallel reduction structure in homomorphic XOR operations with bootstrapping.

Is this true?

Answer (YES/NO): NO